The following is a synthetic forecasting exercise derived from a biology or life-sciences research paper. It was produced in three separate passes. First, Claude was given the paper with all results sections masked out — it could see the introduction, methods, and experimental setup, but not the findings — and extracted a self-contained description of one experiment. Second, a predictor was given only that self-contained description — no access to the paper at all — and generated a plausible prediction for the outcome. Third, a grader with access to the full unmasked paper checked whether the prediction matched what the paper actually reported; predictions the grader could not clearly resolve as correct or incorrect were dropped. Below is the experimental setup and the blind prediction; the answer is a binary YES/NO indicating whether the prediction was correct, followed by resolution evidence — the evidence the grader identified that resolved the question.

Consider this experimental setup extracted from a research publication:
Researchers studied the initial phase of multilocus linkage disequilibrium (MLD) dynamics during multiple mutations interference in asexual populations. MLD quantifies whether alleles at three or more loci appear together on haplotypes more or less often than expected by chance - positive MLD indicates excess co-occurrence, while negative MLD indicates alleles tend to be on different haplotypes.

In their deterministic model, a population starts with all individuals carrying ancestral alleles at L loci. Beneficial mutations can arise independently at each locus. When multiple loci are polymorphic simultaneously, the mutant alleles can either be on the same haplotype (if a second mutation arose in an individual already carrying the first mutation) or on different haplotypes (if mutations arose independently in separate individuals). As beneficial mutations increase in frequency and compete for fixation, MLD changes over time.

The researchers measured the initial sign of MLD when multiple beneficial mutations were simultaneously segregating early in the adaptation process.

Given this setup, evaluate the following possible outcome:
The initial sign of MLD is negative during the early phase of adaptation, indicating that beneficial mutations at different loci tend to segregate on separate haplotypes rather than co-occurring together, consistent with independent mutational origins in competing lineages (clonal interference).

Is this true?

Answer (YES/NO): YES